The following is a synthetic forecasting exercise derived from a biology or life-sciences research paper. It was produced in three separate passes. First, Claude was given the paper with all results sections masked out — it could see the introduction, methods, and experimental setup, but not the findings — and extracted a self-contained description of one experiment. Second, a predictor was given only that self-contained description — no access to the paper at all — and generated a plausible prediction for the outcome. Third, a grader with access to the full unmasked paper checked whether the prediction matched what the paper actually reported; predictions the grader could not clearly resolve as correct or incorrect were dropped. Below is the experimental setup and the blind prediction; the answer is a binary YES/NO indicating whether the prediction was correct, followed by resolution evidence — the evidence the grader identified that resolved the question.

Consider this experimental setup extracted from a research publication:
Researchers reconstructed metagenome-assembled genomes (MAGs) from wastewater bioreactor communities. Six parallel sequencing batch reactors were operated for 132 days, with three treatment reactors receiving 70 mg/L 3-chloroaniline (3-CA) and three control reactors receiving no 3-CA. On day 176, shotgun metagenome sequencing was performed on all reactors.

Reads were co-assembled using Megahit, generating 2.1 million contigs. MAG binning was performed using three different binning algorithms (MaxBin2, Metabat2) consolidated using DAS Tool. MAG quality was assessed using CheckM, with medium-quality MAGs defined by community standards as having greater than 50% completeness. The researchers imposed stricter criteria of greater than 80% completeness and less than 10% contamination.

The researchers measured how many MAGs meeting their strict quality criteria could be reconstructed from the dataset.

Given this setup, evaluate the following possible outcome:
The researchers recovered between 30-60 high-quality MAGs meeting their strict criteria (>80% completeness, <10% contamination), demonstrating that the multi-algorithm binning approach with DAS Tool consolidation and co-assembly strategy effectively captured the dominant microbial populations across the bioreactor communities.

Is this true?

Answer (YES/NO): YES